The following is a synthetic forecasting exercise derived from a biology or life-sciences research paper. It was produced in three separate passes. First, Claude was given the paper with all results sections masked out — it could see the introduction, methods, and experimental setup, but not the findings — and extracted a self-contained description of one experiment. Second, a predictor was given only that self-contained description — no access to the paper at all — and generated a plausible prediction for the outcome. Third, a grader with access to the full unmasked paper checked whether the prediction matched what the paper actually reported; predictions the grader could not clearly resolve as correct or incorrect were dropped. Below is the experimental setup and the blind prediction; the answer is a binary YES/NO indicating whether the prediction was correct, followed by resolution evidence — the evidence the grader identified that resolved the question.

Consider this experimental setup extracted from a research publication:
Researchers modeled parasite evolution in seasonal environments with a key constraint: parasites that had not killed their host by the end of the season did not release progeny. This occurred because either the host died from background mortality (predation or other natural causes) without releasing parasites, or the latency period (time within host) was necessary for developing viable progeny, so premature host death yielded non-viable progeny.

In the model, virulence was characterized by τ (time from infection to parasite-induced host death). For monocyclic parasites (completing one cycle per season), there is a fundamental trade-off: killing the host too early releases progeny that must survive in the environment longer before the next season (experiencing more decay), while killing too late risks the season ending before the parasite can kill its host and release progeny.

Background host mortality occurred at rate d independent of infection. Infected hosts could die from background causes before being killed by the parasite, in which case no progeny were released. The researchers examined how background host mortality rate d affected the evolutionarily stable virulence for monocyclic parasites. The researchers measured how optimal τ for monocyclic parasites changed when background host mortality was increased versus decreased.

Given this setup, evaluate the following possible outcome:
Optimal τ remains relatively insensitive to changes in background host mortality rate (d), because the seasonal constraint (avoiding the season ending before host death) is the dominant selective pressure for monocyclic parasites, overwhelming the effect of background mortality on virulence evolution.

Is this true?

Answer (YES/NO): NO